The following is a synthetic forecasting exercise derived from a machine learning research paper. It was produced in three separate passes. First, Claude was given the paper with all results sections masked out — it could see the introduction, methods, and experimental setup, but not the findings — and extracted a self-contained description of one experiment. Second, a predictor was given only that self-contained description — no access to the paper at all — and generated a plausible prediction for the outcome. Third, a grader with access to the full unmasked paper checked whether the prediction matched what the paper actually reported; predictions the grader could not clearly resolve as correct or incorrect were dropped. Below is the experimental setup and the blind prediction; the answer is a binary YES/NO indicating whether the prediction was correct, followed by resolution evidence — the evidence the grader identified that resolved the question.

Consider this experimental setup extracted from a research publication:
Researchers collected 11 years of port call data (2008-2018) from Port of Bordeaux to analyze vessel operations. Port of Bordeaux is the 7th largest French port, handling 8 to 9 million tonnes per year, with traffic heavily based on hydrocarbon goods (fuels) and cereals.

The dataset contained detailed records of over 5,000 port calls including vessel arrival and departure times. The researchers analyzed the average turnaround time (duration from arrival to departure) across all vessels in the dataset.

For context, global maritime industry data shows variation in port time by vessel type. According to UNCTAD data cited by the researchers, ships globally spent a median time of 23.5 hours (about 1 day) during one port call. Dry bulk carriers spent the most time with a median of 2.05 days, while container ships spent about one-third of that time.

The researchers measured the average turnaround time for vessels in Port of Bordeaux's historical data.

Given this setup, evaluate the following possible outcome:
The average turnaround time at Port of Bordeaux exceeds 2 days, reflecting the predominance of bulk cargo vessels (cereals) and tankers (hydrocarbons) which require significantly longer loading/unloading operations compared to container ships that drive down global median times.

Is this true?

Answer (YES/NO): YES